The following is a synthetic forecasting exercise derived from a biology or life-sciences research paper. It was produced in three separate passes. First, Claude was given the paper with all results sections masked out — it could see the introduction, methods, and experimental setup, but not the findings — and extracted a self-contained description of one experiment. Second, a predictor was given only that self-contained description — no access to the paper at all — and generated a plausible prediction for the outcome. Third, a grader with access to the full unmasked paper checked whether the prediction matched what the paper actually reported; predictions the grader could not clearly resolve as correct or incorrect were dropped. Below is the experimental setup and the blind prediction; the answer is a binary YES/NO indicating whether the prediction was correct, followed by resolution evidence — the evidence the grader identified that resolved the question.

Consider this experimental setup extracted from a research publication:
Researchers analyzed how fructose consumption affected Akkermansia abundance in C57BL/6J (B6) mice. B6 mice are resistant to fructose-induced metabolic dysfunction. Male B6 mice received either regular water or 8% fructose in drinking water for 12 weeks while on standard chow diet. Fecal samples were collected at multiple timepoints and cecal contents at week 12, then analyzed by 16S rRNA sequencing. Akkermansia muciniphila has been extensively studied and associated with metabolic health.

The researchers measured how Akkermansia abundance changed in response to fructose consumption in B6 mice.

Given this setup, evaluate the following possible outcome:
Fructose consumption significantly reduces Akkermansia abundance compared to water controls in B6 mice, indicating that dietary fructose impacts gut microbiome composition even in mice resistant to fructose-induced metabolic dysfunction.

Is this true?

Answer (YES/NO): NO